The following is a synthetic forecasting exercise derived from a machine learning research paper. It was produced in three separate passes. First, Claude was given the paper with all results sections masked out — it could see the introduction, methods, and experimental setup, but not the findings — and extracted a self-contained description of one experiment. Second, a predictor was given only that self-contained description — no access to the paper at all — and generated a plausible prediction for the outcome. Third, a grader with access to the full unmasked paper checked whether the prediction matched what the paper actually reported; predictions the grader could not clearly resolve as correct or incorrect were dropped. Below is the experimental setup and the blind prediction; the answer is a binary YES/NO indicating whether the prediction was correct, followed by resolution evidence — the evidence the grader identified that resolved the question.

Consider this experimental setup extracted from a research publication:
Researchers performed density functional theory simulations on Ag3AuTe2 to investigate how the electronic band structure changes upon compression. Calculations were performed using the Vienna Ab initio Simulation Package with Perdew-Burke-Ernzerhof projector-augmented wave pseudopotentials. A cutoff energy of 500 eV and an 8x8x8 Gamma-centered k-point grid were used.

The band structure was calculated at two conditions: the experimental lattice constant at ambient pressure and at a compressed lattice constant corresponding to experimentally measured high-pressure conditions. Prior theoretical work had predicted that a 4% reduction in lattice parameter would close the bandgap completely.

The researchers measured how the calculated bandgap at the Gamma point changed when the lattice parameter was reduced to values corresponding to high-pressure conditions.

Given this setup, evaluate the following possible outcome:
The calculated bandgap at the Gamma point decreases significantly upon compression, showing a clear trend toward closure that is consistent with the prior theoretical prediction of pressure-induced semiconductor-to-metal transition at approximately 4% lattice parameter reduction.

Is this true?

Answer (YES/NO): NO